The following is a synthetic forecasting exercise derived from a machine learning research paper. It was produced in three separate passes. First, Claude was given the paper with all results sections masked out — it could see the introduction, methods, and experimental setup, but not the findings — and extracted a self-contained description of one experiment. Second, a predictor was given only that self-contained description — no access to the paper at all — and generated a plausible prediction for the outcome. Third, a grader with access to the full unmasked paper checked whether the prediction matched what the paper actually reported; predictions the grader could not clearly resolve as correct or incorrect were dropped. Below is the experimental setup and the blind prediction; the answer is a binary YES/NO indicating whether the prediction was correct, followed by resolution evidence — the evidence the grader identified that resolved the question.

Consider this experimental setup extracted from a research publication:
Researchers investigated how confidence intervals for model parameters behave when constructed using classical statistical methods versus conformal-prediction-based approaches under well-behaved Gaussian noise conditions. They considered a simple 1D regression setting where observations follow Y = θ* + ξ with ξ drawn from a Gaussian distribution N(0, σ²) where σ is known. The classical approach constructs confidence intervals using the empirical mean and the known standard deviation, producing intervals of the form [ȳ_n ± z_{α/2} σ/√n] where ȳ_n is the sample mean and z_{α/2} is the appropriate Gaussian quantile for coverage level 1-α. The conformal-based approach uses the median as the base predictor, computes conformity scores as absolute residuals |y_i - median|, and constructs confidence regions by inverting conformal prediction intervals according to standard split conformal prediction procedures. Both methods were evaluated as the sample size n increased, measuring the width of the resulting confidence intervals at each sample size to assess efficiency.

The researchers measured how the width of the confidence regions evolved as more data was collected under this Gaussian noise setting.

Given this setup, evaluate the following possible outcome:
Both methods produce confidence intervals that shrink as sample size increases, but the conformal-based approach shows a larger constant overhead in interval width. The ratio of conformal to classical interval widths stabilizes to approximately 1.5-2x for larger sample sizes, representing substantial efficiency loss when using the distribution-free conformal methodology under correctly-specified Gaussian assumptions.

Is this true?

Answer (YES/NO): NO